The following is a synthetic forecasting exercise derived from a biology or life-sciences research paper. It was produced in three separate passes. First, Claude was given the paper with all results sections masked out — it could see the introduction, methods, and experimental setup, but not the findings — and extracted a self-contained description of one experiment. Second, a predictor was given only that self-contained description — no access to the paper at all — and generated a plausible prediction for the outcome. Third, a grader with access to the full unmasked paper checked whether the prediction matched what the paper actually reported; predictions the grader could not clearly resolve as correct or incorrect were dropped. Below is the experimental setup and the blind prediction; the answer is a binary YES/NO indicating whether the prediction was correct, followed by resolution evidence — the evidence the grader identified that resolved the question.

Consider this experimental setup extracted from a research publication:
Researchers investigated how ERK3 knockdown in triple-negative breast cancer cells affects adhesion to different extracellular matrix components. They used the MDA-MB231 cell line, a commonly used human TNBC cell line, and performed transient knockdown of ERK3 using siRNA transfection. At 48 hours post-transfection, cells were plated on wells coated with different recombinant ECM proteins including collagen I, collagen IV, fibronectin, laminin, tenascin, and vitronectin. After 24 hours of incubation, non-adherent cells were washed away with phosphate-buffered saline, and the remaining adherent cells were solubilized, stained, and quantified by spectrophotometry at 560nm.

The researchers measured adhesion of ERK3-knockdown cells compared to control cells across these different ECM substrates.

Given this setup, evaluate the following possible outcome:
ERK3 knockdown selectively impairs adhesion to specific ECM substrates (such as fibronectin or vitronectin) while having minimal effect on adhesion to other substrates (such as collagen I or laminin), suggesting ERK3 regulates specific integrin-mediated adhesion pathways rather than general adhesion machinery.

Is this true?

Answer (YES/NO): NO